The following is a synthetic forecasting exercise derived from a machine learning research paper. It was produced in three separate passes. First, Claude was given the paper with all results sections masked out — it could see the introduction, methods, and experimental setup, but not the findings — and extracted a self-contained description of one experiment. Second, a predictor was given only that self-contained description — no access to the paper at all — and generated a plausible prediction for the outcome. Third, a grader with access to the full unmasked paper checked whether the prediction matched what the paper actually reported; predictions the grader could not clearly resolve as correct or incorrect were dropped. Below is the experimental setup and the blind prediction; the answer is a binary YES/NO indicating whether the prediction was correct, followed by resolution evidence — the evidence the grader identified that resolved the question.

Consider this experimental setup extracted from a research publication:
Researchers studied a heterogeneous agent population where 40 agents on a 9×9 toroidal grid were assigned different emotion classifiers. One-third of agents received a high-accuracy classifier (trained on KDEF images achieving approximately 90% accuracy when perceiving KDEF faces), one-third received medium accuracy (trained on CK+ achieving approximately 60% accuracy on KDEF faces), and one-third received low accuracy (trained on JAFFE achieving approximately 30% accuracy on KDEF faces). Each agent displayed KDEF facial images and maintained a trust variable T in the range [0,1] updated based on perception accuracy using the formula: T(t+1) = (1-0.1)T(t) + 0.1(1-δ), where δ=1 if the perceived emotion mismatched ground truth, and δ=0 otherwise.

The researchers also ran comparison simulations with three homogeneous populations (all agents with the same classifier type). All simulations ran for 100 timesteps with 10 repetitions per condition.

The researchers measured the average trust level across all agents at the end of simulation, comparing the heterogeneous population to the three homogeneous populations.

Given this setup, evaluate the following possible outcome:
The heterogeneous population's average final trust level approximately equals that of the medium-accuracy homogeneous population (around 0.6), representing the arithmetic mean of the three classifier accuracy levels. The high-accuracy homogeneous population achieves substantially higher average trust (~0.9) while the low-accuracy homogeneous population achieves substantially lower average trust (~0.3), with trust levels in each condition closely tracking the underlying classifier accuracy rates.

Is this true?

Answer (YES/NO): NO